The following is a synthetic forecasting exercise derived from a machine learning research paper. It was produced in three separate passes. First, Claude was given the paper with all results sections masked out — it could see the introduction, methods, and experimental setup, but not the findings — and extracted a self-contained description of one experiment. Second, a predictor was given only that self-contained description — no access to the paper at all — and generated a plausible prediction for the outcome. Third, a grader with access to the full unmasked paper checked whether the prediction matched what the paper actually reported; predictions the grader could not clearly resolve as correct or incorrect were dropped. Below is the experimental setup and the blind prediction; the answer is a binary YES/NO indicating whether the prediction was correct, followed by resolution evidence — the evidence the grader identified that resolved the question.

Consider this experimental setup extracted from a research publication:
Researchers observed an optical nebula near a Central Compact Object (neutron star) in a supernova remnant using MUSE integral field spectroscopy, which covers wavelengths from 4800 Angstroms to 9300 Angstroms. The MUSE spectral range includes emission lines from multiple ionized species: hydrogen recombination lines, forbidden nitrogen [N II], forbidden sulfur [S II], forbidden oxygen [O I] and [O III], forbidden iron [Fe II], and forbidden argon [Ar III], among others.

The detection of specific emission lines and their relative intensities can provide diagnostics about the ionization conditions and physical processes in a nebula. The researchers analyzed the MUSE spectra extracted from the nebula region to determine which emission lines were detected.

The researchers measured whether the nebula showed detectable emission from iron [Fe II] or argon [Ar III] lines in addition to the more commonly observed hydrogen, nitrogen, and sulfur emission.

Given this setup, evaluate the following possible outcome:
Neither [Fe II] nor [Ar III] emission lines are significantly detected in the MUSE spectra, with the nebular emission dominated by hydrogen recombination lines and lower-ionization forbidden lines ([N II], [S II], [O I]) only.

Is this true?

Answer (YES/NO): NO